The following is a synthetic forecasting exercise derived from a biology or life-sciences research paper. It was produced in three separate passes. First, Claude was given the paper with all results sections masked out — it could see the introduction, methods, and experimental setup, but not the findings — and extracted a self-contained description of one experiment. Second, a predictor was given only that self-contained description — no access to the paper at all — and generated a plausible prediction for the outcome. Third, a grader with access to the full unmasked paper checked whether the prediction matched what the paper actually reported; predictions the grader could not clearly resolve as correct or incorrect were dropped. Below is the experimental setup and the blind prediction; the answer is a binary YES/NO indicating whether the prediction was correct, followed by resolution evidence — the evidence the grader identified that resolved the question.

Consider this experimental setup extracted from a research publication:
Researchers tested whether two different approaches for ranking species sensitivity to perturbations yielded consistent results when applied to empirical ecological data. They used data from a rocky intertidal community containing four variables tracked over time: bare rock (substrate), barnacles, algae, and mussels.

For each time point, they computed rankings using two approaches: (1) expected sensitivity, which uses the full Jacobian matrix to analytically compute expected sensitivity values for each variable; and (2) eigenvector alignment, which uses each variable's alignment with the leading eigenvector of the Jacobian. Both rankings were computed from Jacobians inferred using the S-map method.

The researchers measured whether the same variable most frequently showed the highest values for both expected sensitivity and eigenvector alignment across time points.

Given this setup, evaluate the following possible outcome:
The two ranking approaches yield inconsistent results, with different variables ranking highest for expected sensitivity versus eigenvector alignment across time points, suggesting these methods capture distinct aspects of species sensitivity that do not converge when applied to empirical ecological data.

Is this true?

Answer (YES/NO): NO